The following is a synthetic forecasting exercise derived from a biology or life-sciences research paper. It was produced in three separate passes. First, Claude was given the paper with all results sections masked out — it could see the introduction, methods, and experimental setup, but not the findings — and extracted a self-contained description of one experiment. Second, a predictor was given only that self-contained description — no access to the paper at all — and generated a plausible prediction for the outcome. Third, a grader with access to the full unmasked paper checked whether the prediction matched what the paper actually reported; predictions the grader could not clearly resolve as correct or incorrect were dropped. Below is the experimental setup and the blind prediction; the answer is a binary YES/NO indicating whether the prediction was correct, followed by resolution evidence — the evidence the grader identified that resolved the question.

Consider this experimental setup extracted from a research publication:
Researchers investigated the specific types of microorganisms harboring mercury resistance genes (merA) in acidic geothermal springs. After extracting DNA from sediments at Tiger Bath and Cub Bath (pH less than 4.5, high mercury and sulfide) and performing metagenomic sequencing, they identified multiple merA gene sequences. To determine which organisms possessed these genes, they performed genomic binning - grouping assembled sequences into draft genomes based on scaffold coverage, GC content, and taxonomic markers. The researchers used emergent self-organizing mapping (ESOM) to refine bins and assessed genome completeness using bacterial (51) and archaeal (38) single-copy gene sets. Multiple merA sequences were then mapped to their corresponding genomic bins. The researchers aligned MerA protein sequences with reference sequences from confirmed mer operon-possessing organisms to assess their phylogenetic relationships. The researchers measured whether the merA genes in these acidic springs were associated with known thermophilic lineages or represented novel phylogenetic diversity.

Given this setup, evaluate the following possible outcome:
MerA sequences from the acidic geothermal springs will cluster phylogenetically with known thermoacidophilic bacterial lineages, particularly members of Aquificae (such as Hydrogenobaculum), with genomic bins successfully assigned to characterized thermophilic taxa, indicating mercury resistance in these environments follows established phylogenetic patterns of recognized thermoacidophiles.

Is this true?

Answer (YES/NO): NO